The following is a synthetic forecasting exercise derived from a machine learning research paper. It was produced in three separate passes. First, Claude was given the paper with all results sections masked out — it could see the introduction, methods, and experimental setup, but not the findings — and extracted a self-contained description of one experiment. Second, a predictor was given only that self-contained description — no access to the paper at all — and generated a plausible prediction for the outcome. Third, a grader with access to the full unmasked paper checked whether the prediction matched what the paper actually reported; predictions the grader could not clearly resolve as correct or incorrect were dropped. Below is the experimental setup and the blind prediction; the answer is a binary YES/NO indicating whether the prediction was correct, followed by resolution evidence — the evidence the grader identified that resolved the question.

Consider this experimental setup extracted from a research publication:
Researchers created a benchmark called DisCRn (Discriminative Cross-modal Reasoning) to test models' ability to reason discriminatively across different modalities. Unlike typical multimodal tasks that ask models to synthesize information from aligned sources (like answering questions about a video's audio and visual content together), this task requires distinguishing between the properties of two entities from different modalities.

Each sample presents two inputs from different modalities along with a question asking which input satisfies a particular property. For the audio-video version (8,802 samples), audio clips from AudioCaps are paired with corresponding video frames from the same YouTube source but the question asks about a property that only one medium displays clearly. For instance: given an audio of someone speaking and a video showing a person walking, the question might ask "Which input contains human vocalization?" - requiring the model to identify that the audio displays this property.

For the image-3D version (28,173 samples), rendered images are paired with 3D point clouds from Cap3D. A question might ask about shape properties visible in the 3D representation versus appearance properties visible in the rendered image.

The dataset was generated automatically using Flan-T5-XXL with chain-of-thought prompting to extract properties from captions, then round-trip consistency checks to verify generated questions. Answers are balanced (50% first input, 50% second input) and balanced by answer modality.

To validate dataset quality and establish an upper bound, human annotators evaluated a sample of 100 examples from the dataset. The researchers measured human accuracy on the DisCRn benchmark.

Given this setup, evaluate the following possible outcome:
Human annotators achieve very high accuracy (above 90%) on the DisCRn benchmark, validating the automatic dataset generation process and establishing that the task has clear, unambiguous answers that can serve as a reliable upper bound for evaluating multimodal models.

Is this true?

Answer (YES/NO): NO